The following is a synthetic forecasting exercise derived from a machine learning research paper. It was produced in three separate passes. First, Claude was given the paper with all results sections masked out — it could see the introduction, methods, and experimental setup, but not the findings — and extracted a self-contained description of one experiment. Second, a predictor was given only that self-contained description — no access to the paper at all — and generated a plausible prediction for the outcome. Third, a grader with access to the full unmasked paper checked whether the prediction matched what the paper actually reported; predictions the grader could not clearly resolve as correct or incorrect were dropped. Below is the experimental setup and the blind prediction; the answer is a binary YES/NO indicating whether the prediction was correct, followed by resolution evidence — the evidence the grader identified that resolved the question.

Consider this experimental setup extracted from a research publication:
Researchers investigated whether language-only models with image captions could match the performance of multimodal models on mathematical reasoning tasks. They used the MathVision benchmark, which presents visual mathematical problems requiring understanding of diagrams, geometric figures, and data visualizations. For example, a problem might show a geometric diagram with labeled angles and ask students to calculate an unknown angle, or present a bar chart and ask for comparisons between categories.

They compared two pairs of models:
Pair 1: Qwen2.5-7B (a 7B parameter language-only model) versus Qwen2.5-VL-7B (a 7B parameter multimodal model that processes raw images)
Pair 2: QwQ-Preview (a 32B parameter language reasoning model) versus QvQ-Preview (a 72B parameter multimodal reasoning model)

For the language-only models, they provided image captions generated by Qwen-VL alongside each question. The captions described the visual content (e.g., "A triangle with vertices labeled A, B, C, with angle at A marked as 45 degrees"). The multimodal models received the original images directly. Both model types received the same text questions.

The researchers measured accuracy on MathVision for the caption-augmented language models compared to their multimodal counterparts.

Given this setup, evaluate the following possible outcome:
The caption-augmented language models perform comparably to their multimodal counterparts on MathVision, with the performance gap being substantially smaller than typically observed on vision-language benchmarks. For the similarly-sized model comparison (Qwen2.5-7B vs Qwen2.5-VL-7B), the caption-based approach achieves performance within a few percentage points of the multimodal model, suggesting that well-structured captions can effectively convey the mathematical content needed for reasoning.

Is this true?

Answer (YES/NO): NO